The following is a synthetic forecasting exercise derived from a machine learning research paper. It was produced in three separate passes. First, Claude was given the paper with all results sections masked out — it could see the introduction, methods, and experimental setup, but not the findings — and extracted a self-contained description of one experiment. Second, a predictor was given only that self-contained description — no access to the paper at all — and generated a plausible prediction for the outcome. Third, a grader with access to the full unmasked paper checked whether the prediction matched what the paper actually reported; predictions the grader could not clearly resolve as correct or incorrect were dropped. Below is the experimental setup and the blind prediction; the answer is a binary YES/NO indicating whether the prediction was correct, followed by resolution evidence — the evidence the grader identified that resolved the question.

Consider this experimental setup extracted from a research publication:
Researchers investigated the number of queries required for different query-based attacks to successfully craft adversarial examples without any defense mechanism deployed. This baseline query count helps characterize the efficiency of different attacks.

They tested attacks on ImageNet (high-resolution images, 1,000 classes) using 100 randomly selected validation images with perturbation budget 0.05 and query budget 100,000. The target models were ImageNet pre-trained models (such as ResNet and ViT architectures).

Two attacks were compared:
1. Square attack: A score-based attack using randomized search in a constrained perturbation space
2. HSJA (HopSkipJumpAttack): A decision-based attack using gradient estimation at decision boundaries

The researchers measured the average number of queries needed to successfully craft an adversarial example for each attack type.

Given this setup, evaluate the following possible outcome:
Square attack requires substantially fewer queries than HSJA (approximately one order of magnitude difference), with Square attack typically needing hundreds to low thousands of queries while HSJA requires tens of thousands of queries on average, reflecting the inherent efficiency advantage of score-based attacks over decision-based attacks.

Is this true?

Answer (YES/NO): NO